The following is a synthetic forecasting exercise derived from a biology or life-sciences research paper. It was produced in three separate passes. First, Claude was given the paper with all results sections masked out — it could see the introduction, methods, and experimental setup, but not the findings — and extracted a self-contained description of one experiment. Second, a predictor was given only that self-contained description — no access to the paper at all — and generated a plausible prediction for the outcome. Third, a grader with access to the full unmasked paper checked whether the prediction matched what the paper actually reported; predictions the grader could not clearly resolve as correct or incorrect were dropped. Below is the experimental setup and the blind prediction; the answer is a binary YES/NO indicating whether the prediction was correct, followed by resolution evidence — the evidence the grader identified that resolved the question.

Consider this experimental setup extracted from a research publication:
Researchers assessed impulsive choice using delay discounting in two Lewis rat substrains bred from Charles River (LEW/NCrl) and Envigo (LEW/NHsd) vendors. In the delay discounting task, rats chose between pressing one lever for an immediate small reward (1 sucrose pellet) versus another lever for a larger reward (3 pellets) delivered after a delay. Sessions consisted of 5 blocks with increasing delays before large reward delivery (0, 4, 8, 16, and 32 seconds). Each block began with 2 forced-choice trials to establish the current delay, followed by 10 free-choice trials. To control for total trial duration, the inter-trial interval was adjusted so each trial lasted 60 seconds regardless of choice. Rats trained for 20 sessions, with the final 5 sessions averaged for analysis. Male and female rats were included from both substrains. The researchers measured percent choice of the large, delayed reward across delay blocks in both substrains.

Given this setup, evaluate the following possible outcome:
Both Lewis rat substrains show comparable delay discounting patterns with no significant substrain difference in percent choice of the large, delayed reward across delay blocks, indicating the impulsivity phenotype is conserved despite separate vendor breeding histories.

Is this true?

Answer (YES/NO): NO